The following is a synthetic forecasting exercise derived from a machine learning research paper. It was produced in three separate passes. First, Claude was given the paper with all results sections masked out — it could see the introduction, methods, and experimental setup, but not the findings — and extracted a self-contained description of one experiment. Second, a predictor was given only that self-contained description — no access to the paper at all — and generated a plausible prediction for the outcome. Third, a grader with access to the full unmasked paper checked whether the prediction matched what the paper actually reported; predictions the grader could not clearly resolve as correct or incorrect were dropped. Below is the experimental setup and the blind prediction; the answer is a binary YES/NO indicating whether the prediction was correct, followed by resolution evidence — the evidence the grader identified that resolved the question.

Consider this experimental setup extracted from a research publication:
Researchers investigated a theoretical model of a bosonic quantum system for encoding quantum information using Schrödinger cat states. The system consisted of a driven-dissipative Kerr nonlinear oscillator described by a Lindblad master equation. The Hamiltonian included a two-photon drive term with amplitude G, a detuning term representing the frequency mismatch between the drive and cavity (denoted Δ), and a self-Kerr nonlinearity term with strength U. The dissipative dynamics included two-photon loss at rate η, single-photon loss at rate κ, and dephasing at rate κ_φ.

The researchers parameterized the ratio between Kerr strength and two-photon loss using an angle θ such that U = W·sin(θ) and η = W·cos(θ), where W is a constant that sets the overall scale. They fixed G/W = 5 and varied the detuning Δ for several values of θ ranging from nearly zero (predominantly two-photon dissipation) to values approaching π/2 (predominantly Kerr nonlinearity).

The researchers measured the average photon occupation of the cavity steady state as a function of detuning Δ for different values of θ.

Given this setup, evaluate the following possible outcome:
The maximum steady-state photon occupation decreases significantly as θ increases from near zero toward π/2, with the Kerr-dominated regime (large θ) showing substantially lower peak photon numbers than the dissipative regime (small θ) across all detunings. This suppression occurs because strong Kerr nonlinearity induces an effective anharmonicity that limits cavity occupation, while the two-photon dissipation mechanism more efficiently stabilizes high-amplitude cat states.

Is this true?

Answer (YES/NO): NO